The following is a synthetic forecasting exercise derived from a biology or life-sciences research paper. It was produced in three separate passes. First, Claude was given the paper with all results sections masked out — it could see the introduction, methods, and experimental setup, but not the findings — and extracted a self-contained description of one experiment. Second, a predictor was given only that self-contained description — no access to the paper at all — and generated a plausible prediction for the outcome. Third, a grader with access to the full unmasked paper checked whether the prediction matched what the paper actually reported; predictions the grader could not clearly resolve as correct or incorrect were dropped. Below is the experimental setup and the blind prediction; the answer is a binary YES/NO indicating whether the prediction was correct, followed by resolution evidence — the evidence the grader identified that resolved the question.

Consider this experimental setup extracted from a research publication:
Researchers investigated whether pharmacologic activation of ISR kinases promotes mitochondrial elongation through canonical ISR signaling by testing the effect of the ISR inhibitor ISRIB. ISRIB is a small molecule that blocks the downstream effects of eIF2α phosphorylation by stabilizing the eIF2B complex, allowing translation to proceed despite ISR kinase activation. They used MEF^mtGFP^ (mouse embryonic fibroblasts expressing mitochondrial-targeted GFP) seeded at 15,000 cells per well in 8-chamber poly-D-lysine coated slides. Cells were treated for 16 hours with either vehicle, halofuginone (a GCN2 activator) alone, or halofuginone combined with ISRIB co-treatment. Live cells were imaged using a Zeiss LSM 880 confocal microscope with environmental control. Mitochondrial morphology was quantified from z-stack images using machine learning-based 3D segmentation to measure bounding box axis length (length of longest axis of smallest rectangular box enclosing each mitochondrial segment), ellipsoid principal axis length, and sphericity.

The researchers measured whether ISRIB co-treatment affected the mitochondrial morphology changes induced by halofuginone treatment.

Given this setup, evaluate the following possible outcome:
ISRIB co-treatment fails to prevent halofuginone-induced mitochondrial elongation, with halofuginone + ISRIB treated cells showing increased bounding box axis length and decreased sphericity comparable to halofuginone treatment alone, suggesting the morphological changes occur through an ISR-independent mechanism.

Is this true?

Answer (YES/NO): NO